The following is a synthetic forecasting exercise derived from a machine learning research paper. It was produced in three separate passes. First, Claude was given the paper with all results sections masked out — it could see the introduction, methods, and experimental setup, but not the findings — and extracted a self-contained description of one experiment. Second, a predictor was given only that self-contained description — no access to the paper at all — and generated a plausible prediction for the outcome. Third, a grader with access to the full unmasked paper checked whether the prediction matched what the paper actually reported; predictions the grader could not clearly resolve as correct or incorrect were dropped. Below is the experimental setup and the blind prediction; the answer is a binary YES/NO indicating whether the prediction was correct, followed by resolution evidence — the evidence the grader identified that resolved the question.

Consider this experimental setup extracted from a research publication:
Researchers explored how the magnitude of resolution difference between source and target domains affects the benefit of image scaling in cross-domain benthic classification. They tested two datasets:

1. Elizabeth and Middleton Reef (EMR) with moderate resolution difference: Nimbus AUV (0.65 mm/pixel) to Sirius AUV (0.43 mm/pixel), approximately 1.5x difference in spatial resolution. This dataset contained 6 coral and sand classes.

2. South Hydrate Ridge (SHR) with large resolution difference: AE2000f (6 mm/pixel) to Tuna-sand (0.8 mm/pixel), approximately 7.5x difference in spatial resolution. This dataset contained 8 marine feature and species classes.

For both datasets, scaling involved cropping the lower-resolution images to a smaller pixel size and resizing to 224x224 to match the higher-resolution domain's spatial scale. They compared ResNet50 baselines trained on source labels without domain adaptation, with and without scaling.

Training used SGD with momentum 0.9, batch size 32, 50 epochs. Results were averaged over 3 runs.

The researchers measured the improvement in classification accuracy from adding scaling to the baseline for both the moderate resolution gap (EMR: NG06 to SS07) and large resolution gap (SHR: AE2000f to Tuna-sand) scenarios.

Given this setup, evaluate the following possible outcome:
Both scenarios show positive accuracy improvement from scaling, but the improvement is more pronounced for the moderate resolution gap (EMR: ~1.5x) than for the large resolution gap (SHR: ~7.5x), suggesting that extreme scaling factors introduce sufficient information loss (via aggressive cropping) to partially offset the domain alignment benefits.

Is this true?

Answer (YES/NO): NO